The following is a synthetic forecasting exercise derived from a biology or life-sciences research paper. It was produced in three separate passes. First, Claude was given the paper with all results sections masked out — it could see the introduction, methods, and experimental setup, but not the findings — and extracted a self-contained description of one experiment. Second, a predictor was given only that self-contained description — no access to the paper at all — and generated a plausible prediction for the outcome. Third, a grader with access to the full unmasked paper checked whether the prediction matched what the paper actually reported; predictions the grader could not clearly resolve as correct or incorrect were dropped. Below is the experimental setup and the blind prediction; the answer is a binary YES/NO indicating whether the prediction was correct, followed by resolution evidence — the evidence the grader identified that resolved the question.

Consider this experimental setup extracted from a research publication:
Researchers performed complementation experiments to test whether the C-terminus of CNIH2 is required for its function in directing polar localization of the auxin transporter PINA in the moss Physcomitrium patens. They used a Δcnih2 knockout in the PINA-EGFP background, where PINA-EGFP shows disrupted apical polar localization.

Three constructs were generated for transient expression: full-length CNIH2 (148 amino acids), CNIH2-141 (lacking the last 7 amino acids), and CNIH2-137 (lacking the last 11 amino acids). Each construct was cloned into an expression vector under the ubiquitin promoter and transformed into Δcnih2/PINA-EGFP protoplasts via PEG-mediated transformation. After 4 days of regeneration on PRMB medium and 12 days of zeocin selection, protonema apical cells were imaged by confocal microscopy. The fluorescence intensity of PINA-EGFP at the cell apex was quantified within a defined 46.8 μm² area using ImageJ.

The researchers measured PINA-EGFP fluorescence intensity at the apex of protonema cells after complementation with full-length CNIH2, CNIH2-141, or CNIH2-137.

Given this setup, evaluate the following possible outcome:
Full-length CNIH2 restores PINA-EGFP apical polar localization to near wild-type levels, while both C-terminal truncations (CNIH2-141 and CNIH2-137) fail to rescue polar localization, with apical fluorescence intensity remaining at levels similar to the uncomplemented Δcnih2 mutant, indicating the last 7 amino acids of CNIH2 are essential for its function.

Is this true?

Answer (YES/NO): NO